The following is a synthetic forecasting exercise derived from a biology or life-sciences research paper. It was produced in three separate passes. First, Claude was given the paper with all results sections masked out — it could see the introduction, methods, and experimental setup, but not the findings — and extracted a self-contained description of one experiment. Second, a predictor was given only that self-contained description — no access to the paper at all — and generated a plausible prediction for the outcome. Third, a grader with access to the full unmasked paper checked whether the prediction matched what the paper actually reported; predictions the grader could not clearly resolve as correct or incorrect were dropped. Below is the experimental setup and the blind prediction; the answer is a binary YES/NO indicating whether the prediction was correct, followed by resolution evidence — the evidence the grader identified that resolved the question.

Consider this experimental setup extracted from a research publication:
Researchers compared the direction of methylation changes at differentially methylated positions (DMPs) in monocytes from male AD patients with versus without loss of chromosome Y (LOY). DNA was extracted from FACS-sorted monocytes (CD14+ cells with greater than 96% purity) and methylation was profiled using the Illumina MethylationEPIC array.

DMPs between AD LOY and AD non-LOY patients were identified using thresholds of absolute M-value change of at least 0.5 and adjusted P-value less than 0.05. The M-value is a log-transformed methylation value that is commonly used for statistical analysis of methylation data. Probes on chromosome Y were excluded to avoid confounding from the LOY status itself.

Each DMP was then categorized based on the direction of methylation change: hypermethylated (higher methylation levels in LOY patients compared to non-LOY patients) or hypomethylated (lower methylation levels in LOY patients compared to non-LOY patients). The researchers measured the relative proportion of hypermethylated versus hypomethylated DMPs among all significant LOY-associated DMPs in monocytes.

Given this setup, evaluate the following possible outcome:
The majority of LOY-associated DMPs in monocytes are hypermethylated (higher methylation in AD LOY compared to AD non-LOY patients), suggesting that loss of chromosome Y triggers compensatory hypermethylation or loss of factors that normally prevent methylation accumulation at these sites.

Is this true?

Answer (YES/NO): NO